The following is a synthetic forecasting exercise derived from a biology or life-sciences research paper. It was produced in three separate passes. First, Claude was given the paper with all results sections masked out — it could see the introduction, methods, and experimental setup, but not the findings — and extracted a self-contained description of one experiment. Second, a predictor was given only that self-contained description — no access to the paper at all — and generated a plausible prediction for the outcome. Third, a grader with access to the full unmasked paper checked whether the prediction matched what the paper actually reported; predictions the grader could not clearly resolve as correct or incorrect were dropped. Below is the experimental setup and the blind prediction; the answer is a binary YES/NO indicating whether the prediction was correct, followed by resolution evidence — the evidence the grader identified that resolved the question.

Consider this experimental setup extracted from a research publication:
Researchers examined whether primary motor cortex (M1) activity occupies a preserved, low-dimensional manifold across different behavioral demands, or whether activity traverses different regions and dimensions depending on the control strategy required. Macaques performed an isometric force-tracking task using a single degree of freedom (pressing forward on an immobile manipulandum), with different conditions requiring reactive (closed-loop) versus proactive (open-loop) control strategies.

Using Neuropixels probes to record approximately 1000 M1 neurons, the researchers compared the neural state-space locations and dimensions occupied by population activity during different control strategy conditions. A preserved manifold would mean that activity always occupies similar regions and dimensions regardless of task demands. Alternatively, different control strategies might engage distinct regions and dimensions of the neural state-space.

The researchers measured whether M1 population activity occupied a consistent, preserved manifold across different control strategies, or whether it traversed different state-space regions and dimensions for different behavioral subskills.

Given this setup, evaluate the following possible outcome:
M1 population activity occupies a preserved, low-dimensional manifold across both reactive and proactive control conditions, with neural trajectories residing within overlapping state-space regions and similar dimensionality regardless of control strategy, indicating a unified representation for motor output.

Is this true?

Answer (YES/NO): NO